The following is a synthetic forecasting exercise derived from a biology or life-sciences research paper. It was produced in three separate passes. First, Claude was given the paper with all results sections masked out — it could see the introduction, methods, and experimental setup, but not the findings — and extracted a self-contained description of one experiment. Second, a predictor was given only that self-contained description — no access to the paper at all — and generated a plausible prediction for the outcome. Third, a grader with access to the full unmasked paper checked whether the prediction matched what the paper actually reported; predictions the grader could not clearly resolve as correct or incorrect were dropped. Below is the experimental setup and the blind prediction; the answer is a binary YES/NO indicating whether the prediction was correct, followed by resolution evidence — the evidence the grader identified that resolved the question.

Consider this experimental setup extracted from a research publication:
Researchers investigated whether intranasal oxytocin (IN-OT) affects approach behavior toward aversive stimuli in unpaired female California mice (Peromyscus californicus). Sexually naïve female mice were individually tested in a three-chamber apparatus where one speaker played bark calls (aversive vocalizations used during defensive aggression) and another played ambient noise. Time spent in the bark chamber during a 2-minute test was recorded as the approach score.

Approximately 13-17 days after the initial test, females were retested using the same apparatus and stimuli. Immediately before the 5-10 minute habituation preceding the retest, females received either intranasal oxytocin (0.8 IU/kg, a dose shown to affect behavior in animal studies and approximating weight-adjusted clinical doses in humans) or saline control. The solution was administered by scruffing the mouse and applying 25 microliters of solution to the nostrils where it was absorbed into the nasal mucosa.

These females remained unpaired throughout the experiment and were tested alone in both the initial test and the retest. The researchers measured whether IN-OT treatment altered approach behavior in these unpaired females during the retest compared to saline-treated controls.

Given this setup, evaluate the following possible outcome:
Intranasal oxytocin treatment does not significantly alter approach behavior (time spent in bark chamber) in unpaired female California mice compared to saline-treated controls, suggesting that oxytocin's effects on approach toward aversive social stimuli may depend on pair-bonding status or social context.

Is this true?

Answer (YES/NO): YES